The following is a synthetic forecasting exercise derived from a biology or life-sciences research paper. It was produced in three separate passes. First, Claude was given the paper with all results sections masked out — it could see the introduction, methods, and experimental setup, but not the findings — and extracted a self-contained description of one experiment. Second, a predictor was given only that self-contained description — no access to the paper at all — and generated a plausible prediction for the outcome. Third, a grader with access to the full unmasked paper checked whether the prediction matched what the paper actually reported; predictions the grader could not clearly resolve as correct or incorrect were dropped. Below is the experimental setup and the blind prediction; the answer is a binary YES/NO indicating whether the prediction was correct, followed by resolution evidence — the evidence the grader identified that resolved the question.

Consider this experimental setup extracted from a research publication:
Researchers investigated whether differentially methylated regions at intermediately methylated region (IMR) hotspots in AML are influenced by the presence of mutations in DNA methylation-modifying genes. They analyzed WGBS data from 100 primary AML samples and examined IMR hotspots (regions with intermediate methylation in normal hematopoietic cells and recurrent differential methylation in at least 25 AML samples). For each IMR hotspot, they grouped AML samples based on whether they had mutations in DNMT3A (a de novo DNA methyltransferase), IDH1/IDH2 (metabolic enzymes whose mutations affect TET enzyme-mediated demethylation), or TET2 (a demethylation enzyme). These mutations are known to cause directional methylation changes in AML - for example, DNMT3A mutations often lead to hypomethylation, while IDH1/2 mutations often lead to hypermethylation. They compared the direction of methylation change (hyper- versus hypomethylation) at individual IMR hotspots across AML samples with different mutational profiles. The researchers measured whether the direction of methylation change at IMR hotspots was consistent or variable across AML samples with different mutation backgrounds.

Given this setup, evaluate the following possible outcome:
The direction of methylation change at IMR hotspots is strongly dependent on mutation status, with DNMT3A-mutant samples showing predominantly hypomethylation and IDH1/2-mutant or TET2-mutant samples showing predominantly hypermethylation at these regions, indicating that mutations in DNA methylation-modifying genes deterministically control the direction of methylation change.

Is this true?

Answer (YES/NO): NO